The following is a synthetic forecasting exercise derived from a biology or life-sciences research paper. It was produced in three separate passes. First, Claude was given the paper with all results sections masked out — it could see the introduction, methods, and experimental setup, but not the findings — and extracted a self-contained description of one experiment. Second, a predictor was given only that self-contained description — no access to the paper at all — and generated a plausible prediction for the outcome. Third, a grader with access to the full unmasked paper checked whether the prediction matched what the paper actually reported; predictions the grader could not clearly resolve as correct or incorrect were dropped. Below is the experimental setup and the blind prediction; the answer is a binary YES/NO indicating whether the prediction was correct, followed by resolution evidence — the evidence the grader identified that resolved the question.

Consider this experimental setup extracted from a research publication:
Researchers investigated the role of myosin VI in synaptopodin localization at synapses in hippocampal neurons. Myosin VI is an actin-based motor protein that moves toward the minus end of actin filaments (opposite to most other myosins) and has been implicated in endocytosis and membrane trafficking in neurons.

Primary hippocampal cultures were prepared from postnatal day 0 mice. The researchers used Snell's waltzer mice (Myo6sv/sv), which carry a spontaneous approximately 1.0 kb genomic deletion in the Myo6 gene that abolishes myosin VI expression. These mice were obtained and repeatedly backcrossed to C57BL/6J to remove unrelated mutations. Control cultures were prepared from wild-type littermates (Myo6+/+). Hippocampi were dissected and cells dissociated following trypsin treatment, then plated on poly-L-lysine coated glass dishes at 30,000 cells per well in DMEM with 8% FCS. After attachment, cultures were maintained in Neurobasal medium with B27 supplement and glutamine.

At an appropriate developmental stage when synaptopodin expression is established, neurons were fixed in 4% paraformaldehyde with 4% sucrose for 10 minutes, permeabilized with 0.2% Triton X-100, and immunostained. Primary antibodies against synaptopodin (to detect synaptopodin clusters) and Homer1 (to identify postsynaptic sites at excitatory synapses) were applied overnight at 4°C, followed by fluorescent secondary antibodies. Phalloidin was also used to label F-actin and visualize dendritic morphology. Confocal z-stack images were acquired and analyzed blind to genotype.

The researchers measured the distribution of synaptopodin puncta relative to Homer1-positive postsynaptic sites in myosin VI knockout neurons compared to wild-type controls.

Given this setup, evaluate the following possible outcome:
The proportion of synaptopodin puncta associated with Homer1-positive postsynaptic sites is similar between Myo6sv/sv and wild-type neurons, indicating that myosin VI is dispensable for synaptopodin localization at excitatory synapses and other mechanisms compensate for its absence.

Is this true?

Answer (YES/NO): YES